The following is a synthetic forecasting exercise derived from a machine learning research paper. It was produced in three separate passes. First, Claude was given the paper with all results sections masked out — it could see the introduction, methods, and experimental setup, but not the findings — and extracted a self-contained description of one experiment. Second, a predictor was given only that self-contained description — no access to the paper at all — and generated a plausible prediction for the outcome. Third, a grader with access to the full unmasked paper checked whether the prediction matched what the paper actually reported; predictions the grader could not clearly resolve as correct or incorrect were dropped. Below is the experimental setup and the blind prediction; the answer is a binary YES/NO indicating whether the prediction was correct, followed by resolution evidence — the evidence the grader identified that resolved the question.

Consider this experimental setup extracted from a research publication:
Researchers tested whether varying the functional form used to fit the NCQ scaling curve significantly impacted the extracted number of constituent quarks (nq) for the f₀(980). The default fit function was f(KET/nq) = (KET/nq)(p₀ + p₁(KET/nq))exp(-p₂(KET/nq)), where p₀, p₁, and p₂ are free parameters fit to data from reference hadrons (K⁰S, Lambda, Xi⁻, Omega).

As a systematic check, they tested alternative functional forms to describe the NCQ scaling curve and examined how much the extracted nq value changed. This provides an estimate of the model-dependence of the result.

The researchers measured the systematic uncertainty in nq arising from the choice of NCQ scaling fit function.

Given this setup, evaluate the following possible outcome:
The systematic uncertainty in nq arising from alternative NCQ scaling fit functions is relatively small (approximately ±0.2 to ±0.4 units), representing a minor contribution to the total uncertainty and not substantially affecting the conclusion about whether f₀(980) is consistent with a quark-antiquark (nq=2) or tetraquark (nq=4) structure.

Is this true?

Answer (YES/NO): NO